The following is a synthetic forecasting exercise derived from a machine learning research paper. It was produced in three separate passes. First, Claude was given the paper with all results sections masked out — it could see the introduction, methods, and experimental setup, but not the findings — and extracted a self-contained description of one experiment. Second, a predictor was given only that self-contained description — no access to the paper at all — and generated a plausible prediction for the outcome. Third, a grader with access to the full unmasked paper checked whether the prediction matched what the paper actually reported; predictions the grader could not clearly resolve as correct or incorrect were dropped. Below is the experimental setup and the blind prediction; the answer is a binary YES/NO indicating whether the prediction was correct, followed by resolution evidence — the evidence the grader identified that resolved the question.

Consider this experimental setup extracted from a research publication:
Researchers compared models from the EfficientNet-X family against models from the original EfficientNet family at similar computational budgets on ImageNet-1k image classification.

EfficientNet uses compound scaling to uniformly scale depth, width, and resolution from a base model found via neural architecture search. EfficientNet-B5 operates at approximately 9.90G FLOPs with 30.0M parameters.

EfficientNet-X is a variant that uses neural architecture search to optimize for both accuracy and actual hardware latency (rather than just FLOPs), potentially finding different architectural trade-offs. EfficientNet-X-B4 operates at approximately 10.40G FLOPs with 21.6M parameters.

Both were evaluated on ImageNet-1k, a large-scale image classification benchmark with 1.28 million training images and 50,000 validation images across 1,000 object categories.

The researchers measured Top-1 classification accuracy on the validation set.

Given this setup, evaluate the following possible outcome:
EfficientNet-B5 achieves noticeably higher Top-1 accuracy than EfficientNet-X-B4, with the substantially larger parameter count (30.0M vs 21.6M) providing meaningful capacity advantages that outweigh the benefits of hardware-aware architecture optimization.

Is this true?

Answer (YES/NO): NO